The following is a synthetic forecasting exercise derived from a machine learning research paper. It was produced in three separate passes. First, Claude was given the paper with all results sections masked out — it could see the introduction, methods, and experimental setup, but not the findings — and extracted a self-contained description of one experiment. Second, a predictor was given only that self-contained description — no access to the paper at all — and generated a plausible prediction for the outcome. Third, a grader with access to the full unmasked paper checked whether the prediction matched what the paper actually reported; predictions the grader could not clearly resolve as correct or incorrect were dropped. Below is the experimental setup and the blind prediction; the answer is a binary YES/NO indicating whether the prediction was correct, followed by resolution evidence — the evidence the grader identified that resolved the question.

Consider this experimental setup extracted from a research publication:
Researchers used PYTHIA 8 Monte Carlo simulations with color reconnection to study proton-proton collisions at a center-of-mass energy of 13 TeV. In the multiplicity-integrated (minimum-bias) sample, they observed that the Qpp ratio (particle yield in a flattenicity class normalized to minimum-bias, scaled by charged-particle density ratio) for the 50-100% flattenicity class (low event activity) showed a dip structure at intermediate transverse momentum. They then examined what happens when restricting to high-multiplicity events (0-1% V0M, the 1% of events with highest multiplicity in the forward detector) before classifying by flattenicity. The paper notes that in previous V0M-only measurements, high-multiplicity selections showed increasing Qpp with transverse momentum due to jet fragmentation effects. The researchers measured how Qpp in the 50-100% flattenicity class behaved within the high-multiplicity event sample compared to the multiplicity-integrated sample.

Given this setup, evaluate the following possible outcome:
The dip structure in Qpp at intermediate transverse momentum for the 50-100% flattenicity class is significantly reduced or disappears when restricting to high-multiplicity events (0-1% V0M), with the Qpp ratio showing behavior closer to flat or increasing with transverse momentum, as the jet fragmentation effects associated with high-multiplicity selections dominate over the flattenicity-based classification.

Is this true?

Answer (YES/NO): YES